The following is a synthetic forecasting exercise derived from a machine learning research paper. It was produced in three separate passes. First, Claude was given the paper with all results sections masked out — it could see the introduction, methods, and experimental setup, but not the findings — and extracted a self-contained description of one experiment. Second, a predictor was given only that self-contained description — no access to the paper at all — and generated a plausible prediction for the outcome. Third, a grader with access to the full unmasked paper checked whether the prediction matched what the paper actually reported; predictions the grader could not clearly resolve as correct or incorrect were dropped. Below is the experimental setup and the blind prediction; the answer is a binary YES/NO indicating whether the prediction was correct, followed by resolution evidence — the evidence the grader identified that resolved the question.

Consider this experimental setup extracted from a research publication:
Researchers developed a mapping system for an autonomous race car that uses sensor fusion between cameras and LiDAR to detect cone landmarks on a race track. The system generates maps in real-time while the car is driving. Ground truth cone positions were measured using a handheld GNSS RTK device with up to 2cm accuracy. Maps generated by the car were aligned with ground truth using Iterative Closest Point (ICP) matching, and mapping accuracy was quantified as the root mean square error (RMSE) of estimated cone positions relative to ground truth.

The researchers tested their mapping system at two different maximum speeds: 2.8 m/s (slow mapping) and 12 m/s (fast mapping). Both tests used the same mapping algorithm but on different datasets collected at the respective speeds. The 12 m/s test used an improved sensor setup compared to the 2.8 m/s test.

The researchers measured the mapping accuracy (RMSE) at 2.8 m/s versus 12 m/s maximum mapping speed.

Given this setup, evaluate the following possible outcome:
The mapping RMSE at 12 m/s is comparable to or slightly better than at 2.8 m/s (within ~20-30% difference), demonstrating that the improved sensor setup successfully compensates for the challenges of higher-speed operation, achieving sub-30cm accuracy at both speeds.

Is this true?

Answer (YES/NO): NO